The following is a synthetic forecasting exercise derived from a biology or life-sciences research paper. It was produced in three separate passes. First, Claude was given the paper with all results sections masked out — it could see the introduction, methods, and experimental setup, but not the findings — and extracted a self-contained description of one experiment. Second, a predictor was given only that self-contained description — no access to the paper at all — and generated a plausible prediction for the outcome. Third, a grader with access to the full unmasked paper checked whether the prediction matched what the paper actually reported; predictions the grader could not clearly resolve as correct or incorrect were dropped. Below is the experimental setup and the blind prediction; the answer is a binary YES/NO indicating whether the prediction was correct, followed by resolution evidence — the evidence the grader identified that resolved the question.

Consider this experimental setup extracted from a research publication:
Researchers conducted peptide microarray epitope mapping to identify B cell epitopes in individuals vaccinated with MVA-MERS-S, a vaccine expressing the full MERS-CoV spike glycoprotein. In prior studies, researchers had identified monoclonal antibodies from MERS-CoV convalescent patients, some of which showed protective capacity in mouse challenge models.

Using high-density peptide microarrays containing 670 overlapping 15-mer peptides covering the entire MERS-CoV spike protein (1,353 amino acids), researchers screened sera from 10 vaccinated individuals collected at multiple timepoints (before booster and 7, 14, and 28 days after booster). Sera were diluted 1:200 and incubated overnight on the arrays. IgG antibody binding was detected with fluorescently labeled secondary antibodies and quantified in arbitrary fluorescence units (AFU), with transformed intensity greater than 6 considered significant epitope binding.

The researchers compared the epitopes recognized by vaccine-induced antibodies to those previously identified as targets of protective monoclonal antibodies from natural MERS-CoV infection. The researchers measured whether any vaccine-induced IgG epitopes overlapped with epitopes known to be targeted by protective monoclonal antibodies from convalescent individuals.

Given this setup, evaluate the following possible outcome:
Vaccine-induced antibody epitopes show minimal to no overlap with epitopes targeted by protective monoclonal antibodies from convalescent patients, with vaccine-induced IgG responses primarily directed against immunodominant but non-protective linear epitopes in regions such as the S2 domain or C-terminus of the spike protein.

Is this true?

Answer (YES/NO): NO